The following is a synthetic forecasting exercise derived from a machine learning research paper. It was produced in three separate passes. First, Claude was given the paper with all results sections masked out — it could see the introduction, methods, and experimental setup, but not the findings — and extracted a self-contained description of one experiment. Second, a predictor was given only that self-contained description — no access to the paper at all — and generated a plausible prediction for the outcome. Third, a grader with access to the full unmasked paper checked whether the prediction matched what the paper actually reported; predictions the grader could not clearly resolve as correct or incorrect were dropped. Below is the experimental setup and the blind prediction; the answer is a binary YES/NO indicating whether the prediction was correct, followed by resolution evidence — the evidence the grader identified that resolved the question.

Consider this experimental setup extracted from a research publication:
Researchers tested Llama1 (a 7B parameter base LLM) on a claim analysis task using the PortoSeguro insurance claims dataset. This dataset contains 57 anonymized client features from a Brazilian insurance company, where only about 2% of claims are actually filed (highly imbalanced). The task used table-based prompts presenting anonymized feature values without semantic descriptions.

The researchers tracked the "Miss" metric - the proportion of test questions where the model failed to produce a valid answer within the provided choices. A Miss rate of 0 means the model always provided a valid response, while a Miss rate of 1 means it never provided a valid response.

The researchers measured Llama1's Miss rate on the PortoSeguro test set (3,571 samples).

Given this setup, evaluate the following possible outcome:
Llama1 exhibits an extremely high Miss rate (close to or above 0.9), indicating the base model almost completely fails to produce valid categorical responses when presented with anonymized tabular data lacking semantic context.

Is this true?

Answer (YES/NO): YES